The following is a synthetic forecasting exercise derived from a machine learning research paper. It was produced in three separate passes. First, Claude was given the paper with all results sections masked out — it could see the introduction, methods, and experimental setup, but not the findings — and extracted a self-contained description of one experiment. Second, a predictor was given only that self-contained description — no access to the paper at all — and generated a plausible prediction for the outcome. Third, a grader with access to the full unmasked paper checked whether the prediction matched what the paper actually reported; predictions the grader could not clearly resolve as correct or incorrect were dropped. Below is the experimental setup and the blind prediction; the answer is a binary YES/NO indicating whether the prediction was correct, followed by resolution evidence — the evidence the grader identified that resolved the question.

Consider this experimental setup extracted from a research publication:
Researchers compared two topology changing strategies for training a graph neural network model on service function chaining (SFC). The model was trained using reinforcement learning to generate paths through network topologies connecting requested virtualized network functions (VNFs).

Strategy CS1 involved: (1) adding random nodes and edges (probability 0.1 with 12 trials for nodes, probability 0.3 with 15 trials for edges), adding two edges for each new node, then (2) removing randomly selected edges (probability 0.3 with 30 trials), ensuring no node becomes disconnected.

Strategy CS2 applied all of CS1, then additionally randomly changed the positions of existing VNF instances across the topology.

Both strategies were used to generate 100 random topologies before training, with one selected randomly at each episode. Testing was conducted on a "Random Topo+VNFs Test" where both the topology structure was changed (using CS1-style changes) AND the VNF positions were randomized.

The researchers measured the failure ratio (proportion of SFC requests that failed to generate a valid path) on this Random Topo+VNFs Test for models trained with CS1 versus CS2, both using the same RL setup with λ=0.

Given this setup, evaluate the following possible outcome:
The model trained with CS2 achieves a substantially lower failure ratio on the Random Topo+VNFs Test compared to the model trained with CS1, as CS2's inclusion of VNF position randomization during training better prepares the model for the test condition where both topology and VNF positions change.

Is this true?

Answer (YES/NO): YES